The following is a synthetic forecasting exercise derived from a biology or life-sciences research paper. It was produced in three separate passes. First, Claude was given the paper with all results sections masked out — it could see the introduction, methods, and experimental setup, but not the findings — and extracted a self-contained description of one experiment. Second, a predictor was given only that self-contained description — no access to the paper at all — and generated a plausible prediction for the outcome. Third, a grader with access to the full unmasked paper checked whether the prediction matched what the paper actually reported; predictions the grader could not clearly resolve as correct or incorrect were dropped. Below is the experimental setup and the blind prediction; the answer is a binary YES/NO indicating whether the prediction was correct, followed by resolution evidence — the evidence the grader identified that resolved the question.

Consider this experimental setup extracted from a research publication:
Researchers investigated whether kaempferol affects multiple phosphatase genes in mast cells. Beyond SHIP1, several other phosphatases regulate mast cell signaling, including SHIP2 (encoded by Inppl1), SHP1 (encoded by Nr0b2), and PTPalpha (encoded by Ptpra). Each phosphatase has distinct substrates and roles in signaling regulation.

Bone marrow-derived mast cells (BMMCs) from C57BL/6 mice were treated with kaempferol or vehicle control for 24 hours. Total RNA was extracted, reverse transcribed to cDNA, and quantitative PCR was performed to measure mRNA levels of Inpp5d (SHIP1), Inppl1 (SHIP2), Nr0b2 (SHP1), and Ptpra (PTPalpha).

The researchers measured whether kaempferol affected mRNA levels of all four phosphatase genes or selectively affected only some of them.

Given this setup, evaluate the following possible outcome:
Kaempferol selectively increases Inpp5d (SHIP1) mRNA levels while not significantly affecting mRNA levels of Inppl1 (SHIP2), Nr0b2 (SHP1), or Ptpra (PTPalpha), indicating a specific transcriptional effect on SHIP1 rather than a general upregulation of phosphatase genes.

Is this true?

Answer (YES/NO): YES